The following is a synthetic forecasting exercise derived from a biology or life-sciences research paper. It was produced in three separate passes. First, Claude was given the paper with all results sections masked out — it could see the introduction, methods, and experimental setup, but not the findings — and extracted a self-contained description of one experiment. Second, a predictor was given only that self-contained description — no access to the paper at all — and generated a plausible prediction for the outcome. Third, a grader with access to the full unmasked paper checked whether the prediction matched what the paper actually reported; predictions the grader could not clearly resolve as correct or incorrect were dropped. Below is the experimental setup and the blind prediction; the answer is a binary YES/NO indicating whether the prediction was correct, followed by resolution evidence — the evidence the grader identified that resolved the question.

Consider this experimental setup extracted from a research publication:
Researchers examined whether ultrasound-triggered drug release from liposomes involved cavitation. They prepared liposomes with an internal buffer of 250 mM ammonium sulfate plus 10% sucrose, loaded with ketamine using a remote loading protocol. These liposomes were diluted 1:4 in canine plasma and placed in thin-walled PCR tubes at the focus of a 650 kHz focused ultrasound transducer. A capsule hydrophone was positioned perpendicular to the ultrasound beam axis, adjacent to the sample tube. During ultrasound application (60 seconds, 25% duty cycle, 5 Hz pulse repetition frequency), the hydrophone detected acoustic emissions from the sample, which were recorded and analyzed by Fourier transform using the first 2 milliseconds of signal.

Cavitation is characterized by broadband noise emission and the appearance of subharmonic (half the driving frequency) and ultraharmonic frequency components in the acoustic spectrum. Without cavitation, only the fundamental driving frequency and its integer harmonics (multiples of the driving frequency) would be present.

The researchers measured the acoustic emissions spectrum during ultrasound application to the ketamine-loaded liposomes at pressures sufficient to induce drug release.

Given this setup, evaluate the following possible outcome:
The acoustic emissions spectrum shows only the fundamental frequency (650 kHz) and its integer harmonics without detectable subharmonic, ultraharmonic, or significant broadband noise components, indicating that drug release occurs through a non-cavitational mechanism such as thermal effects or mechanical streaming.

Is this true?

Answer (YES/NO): NO